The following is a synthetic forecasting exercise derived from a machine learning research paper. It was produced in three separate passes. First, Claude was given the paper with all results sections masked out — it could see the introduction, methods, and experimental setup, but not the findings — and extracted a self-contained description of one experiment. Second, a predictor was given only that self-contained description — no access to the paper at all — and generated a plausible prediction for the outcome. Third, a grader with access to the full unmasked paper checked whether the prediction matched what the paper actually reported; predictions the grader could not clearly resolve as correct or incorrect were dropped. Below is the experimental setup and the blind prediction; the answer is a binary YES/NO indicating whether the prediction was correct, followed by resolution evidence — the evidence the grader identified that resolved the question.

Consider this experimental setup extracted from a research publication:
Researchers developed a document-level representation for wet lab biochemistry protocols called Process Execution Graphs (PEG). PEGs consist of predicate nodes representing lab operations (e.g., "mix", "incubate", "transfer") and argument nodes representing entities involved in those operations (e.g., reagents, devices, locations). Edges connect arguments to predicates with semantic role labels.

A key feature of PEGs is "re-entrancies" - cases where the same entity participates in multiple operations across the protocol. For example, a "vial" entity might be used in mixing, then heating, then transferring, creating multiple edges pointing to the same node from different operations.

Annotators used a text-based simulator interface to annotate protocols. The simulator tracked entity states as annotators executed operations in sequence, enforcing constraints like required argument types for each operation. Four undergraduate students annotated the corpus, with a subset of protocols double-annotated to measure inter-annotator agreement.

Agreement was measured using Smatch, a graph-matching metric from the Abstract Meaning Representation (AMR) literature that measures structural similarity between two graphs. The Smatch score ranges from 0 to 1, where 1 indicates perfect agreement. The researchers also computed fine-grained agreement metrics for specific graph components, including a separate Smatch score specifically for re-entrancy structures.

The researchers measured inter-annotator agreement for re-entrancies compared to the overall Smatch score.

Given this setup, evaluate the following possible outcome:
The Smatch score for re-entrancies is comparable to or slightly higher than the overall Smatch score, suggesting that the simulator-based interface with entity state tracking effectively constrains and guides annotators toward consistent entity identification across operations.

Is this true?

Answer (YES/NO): NO